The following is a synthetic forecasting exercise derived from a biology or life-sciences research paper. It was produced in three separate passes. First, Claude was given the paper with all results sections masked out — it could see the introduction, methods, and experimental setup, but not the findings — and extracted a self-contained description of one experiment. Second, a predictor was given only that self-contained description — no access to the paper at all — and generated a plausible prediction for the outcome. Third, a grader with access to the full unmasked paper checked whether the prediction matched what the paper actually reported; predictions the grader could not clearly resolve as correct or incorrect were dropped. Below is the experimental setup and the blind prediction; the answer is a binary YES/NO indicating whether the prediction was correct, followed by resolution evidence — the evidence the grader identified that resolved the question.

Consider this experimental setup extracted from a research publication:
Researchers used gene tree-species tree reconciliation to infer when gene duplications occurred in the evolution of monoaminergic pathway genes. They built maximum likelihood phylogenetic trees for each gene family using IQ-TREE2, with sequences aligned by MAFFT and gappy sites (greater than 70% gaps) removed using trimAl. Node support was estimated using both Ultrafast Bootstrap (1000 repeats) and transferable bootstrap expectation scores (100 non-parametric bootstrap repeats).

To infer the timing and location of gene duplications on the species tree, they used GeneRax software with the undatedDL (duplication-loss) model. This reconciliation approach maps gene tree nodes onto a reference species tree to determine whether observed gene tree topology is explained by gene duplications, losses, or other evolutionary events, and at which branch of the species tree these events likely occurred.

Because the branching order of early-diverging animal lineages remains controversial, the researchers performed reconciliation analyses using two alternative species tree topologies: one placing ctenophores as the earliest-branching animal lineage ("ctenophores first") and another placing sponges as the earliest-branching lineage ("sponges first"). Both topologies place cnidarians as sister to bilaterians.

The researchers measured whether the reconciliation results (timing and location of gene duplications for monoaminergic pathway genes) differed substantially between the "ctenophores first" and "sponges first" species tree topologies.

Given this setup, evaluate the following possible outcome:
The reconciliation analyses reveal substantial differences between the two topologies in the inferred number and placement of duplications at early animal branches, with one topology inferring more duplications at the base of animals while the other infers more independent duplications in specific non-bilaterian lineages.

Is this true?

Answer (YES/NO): NO